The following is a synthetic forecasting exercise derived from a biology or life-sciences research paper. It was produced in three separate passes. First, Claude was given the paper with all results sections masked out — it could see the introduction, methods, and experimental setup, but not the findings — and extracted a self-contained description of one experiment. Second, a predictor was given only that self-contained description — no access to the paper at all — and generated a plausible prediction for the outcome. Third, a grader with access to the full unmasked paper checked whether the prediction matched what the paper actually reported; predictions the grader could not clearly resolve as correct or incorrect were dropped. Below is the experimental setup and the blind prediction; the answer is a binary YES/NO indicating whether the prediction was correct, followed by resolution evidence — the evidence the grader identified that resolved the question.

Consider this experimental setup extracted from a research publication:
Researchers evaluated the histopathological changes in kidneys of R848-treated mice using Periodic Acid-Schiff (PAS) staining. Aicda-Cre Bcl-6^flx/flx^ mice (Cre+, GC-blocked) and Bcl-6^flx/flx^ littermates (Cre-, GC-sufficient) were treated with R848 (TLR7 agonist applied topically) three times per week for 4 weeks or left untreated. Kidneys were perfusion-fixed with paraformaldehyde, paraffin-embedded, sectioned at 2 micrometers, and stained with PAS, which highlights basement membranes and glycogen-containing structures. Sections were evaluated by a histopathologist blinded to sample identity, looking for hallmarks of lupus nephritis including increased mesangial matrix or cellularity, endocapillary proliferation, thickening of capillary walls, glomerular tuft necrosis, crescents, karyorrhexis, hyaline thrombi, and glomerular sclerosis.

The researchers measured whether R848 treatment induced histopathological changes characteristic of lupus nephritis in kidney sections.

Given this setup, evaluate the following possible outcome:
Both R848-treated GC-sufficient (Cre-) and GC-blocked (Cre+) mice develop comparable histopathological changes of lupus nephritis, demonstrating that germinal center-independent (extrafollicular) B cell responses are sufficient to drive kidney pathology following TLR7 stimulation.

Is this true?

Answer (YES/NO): NO